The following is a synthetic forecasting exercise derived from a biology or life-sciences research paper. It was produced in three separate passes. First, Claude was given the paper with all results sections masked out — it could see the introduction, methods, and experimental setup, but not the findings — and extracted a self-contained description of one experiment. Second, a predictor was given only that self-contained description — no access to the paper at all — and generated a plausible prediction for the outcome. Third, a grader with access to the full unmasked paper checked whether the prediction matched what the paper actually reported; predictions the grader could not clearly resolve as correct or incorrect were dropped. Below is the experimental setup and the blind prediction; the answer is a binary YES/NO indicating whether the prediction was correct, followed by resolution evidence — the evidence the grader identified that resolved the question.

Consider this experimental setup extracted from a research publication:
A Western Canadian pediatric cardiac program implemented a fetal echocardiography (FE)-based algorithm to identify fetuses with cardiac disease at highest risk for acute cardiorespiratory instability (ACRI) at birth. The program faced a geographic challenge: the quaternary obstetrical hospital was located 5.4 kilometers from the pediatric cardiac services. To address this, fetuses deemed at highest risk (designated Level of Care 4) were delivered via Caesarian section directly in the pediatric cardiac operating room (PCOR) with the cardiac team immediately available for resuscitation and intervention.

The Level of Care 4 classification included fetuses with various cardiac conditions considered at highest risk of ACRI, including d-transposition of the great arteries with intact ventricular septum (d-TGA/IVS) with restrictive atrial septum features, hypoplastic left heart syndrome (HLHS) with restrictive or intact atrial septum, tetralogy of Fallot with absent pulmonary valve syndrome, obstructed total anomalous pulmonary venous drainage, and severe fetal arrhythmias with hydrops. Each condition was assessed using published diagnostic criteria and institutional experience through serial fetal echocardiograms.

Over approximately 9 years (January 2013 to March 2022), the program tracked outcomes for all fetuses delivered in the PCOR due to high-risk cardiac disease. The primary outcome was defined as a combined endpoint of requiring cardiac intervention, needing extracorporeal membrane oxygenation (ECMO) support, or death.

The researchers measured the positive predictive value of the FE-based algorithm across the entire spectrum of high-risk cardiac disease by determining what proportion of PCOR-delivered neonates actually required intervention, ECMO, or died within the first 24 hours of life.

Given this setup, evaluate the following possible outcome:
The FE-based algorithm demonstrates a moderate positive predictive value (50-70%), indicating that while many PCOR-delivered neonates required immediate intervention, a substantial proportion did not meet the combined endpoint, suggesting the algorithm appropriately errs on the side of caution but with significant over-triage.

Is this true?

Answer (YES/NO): YES